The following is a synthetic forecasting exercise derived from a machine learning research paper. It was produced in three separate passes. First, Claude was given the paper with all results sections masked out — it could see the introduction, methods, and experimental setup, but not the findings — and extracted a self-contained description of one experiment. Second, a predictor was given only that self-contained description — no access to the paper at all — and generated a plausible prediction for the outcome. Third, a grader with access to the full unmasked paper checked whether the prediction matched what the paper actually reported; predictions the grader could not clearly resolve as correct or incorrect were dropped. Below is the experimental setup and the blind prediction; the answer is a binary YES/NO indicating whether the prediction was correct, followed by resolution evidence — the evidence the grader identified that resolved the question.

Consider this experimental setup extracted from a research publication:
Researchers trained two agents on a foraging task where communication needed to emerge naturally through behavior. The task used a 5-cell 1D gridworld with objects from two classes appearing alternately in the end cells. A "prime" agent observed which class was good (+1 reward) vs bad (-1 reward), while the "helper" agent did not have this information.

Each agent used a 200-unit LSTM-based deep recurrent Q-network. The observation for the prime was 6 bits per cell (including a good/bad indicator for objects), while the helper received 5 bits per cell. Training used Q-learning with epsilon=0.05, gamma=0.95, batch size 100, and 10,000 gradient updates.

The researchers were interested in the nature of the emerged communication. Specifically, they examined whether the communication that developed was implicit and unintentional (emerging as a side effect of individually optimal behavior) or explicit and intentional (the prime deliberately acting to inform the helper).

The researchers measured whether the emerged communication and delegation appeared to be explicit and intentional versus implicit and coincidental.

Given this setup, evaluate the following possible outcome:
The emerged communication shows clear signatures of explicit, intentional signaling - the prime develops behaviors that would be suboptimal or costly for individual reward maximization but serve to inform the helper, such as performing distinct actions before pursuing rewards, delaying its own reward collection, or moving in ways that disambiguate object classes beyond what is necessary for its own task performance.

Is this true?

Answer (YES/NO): YES